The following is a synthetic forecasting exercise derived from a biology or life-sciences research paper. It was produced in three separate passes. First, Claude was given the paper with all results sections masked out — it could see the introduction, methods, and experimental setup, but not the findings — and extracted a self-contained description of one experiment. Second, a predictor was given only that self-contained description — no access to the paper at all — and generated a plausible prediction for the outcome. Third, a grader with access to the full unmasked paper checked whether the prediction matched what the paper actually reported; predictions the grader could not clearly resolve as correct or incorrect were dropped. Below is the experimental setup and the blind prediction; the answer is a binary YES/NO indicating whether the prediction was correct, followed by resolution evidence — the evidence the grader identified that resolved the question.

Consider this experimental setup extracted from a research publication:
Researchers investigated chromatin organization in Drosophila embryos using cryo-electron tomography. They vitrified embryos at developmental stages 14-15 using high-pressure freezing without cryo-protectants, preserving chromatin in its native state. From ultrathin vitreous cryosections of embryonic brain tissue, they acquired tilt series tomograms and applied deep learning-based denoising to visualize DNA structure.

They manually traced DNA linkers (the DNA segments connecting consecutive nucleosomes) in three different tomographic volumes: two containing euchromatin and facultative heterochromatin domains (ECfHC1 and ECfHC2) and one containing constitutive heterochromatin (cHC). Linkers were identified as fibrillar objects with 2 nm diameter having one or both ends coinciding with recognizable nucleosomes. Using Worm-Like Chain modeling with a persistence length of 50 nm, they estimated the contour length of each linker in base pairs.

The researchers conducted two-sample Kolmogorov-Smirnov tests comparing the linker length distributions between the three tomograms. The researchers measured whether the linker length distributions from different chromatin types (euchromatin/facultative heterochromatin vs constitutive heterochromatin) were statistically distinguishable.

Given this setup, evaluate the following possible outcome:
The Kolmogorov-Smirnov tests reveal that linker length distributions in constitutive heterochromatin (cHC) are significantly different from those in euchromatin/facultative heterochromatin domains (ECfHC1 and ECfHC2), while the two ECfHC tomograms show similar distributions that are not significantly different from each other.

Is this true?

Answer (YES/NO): NO